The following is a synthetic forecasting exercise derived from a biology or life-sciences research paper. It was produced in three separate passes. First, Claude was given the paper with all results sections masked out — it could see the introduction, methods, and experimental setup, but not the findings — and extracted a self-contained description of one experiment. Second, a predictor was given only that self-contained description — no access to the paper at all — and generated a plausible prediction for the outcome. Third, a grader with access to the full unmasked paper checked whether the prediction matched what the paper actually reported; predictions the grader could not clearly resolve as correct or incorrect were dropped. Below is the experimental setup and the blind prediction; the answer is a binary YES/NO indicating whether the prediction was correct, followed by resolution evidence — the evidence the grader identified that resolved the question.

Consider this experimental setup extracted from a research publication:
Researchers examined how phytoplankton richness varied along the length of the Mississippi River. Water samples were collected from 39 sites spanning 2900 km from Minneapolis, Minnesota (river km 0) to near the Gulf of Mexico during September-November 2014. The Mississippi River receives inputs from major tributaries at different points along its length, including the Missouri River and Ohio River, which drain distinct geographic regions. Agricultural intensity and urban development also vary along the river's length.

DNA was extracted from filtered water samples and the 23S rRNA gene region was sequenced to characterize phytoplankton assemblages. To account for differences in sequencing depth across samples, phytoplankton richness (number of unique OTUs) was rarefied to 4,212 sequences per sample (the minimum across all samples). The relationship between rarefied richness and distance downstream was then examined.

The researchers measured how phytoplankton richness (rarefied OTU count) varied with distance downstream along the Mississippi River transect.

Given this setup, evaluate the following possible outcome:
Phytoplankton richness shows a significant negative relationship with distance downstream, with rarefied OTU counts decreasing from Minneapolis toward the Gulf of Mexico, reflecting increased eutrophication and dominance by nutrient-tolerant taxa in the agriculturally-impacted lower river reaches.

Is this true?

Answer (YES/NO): NO